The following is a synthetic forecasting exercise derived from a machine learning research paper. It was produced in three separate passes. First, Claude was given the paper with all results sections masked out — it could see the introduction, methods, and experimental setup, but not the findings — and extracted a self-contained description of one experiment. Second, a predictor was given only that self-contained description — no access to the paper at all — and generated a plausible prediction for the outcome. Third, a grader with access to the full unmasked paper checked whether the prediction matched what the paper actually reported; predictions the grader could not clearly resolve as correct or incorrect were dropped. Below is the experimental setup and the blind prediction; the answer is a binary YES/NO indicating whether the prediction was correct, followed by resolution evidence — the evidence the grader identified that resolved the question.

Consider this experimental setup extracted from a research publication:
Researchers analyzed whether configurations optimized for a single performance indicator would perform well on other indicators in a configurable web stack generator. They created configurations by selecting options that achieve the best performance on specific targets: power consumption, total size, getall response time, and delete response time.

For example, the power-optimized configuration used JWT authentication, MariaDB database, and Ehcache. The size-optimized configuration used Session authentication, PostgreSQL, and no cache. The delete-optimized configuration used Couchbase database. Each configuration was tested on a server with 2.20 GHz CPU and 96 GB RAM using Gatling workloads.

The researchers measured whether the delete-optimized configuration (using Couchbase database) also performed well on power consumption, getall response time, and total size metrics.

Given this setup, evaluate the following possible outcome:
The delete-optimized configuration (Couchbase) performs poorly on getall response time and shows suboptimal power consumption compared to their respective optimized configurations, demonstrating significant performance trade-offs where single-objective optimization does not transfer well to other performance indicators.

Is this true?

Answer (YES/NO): YES